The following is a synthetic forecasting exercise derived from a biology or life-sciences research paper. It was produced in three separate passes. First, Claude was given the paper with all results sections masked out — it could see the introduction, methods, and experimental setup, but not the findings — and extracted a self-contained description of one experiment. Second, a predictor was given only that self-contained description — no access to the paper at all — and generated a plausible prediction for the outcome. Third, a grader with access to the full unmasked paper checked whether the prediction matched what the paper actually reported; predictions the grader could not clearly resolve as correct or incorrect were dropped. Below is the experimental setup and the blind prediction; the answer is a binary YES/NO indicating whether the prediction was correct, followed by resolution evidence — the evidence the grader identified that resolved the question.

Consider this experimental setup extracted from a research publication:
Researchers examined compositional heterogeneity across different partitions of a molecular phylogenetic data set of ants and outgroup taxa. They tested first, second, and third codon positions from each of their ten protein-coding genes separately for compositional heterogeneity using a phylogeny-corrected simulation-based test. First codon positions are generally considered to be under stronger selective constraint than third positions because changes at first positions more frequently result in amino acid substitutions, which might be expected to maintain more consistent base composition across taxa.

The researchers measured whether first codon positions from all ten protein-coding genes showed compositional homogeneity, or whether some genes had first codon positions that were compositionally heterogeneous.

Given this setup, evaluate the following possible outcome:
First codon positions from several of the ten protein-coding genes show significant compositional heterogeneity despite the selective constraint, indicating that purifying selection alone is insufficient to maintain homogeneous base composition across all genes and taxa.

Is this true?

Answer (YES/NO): NO